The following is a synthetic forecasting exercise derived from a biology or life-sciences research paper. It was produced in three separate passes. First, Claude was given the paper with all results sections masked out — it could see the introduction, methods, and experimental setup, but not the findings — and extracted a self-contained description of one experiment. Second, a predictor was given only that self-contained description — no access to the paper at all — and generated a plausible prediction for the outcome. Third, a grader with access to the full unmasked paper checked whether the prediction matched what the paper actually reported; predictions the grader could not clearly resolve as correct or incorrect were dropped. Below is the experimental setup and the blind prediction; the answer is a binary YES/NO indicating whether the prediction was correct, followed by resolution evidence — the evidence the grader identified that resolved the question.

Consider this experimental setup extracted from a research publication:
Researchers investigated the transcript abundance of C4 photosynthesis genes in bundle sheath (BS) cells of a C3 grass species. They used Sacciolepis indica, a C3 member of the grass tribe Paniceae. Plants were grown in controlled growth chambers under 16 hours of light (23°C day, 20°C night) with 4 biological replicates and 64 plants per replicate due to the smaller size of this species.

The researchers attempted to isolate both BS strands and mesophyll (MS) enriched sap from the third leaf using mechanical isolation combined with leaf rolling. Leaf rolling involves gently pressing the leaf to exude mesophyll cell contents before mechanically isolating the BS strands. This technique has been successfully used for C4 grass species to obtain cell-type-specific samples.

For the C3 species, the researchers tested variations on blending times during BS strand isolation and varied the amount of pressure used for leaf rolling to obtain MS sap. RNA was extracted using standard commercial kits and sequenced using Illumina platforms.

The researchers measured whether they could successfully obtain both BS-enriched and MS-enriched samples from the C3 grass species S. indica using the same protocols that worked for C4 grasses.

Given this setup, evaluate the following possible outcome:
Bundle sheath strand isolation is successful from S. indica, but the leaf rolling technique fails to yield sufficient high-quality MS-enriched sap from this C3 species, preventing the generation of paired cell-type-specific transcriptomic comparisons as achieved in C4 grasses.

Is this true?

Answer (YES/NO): YES